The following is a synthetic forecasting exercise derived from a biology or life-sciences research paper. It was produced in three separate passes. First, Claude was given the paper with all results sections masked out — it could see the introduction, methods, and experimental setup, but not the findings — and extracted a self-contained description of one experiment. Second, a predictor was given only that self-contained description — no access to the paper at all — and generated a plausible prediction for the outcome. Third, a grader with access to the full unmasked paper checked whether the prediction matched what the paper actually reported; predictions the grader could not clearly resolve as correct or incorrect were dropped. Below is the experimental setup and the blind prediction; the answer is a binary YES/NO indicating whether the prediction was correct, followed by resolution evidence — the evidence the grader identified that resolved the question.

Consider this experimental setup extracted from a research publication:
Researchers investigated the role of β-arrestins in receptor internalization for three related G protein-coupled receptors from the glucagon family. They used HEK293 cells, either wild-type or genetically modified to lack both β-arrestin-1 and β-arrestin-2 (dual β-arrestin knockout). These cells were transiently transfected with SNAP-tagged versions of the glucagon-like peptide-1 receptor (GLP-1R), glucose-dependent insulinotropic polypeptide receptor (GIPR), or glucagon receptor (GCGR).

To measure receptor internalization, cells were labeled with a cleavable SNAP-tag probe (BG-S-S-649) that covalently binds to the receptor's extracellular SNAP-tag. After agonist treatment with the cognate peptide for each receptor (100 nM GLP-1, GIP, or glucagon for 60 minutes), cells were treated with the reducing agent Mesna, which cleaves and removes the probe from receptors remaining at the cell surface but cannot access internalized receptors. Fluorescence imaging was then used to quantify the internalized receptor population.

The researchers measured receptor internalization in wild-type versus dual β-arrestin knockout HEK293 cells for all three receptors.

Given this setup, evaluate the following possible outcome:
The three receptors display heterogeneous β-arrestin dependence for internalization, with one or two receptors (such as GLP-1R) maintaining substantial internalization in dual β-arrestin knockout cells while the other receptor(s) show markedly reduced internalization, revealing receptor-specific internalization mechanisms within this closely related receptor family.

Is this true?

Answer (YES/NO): NO